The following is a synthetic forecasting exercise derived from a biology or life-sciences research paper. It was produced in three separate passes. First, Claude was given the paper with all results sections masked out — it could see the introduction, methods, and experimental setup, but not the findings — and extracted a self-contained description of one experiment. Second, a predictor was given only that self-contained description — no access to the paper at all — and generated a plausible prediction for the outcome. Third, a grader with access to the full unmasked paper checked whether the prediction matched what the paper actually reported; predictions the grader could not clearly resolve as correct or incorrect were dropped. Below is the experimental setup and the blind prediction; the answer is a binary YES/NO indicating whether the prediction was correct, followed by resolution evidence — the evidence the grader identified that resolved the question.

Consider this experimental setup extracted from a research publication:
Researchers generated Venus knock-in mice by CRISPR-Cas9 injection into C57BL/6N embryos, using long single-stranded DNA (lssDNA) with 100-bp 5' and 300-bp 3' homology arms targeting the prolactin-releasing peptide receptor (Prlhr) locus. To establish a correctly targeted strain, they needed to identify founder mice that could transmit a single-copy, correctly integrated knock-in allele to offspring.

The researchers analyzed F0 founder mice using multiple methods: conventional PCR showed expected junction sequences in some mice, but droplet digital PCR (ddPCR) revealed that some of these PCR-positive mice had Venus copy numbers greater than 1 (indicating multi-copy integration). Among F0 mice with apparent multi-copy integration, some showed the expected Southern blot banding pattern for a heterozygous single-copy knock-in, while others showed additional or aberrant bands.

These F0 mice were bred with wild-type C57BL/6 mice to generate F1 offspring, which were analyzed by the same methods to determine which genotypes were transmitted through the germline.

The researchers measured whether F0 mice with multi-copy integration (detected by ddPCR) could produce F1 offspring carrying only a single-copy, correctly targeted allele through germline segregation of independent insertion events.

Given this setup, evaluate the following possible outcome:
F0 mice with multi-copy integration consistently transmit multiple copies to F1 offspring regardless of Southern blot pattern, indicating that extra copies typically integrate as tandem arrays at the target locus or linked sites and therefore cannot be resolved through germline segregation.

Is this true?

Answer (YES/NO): YES